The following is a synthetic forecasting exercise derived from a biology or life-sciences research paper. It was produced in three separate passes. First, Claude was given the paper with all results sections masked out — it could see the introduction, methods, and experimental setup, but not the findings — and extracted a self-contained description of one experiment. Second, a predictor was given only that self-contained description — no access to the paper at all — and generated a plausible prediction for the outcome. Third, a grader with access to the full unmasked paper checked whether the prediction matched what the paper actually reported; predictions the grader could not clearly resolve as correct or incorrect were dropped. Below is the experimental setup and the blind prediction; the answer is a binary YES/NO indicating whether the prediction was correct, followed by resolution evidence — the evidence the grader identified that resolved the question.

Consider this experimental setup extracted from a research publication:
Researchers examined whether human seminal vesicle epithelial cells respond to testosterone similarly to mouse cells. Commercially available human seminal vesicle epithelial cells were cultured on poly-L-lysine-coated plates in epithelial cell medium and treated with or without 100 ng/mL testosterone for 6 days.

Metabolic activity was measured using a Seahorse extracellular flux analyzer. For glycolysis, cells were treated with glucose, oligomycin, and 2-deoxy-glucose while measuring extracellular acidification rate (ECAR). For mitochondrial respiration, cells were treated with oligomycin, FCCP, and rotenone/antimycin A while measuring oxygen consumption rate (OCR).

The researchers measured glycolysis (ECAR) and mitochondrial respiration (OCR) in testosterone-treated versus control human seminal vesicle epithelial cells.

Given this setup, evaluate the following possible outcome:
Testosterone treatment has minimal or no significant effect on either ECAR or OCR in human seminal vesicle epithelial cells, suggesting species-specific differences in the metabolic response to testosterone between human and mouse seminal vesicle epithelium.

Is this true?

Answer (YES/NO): NO